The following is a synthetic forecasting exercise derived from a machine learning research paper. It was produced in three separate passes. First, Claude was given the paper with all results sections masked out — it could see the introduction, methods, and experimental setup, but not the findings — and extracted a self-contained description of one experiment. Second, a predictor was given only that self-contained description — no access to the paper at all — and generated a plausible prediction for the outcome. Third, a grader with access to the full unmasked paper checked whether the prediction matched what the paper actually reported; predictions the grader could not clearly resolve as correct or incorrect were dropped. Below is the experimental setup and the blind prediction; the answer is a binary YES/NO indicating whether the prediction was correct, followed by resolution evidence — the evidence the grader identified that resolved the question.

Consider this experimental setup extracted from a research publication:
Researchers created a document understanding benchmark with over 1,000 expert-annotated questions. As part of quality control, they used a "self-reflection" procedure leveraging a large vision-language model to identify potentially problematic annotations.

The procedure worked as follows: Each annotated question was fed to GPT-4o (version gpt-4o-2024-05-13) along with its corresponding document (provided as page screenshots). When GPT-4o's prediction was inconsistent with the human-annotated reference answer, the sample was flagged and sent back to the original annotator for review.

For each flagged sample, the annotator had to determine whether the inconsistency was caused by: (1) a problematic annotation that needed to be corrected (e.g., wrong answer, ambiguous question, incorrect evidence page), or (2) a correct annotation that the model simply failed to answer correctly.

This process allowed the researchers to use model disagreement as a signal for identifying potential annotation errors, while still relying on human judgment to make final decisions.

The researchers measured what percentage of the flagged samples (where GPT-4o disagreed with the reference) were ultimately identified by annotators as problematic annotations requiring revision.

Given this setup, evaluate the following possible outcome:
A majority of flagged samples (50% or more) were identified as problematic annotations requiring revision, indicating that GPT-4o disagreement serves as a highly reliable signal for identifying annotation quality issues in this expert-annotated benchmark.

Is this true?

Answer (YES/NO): NO